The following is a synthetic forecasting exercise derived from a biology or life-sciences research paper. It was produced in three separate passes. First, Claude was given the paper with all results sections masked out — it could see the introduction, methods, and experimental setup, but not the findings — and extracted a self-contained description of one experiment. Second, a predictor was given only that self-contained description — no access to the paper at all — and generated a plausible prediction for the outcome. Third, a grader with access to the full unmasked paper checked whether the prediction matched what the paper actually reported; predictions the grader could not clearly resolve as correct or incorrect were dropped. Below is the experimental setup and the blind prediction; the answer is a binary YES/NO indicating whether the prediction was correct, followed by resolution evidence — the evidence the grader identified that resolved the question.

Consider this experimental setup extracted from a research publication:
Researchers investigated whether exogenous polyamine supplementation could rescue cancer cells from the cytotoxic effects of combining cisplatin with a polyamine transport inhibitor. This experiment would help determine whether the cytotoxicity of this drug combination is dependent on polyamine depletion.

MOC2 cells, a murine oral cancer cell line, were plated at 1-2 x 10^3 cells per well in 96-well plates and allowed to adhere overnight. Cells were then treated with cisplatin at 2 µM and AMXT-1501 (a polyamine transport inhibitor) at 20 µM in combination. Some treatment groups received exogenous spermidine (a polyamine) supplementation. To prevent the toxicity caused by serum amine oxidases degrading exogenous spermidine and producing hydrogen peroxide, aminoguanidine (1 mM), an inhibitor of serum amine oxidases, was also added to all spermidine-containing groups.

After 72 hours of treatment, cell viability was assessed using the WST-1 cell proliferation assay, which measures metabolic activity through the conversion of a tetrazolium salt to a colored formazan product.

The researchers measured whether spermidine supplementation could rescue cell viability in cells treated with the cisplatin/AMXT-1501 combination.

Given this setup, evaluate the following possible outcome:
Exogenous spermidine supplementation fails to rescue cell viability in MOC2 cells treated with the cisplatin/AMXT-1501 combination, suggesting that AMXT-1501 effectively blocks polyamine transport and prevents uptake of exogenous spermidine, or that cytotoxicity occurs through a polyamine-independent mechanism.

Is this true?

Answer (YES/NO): YES